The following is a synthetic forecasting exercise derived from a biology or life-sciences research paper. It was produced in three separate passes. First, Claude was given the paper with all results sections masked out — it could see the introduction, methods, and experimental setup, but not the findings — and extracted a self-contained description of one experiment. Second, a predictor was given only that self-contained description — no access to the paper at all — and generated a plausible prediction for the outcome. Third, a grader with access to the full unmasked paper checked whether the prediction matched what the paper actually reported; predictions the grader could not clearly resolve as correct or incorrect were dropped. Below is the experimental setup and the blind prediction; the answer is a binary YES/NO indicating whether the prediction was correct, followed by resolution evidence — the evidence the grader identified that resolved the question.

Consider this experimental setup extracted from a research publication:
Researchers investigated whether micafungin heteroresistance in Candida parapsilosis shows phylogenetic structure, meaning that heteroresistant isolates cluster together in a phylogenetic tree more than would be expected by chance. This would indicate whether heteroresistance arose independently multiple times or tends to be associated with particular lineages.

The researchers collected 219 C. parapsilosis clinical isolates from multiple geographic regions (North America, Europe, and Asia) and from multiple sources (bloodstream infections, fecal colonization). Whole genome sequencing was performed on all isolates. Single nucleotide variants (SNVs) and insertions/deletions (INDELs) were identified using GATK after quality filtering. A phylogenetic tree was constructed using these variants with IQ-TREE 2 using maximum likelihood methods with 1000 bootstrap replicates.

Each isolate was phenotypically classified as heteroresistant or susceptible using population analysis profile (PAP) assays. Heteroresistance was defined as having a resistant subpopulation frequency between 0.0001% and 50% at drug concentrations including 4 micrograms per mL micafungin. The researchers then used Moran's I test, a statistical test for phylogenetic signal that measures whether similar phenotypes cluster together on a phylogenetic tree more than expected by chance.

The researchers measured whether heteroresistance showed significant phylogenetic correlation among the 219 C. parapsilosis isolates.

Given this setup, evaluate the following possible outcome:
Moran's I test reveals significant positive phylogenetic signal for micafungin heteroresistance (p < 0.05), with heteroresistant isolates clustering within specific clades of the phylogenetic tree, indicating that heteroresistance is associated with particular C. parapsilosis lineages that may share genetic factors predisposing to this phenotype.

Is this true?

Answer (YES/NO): YES